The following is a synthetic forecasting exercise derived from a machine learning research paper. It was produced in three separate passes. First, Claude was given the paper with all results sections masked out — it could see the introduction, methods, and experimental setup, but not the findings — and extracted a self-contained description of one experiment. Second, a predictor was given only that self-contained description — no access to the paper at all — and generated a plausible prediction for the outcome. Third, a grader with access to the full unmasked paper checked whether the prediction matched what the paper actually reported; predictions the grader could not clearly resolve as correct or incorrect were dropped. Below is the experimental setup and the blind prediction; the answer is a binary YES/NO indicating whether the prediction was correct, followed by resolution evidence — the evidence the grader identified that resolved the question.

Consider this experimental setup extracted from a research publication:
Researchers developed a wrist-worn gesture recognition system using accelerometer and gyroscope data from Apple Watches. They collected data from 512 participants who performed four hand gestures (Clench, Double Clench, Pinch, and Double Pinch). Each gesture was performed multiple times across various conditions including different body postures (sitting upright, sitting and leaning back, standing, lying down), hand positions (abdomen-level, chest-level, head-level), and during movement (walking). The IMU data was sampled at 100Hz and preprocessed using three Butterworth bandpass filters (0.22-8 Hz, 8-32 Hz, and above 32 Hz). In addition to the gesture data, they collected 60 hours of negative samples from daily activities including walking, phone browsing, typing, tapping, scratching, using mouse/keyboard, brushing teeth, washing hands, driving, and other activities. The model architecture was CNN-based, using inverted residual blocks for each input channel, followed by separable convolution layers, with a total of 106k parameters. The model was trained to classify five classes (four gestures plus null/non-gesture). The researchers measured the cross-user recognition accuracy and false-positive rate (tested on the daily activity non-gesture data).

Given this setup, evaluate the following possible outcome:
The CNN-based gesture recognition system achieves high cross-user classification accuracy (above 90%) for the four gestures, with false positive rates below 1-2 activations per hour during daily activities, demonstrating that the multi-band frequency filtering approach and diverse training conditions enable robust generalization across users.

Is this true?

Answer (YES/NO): YES